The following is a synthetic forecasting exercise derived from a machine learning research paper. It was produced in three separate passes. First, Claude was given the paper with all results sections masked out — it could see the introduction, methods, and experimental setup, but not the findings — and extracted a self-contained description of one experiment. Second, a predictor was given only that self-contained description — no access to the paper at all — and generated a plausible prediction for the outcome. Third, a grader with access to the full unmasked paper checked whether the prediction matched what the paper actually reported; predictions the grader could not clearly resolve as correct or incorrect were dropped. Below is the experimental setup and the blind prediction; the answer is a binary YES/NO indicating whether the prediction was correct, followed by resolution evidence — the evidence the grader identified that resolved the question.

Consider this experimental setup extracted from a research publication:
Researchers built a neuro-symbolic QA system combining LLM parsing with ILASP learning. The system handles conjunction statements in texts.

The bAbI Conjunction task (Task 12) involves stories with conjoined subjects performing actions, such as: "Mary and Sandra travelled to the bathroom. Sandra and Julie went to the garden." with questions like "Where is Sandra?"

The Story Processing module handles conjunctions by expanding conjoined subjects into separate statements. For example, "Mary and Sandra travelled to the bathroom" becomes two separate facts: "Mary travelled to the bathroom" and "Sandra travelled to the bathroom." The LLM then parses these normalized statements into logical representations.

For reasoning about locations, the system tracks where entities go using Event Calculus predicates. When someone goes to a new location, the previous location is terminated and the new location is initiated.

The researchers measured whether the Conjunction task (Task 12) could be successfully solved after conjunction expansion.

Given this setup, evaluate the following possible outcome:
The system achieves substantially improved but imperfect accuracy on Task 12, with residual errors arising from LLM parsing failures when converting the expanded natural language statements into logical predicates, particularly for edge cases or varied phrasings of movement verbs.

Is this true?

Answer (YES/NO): NO